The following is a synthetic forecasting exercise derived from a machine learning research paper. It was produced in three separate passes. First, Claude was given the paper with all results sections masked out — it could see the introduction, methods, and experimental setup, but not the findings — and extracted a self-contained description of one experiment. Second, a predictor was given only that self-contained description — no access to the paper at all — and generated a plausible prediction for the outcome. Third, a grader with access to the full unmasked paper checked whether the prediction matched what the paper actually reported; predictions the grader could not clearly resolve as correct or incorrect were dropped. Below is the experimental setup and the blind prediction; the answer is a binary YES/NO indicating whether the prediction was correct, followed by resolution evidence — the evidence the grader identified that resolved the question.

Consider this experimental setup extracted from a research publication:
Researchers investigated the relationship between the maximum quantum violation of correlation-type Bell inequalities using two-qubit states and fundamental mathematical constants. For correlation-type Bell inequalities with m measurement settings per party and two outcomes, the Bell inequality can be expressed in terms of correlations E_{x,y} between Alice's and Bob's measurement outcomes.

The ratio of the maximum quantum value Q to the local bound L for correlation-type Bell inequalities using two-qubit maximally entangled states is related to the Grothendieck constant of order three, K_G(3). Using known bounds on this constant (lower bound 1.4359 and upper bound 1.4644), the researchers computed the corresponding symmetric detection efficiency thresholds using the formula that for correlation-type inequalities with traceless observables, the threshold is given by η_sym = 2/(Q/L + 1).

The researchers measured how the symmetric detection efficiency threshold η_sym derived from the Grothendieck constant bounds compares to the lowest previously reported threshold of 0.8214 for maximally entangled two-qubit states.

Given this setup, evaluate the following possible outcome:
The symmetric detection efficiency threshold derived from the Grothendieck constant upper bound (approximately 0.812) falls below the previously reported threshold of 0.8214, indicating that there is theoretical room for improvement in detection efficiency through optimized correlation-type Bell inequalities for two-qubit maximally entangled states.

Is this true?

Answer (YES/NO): NO